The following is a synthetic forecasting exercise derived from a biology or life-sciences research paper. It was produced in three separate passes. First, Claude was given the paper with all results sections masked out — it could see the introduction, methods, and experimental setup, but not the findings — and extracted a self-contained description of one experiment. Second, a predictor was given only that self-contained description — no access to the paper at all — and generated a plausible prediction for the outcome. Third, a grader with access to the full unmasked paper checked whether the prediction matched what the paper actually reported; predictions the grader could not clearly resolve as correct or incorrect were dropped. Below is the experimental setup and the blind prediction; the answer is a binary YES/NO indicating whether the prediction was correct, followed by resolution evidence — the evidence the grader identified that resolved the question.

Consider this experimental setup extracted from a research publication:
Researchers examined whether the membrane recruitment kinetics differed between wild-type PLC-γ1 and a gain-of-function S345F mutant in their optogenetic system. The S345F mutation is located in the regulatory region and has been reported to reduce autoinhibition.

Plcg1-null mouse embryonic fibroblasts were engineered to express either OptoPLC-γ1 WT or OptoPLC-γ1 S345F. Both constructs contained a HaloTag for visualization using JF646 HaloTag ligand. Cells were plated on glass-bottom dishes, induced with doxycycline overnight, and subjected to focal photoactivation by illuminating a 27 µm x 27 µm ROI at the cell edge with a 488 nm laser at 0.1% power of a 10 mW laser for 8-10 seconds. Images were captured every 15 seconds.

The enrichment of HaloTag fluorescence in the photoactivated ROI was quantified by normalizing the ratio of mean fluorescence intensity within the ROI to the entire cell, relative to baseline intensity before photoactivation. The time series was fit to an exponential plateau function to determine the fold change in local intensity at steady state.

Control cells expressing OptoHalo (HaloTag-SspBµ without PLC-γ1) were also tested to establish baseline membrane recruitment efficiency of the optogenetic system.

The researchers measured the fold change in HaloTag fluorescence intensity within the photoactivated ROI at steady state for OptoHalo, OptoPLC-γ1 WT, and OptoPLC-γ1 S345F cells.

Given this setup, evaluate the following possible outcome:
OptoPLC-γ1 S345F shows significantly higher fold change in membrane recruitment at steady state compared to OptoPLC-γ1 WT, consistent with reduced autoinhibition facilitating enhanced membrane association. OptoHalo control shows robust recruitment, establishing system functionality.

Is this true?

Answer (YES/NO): NO